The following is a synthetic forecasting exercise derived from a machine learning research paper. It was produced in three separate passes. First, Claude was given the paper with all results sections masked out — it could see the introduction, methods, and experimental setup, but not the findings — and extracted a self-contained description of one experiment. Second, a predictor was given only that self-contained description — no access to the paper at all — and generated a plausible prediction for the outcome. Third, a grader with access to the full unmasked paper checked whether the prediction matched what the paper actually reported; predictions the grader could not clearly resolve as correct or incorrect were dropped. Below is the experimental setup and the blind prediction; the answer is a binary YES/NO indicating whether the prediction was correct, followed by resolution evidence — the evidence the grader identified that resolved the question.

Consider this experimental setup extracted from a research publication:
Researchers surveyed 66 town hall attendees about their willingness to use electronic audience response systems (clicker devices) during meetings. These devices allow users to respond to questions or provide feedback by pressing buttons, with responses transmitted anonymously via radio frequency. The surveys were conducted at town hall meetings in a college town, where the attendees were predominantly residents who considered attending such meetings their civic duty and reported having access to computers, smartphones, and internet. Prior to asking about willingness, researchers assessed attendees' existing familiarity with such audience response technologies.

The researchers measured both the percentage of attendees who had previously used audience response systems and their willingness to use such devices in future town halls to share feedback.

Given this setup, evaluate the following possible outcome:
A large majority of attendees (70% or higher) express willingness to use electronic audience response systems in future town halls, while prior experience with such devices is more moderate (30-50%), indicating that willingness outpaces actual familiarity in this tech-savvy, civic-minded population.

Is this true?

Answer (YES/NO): YES